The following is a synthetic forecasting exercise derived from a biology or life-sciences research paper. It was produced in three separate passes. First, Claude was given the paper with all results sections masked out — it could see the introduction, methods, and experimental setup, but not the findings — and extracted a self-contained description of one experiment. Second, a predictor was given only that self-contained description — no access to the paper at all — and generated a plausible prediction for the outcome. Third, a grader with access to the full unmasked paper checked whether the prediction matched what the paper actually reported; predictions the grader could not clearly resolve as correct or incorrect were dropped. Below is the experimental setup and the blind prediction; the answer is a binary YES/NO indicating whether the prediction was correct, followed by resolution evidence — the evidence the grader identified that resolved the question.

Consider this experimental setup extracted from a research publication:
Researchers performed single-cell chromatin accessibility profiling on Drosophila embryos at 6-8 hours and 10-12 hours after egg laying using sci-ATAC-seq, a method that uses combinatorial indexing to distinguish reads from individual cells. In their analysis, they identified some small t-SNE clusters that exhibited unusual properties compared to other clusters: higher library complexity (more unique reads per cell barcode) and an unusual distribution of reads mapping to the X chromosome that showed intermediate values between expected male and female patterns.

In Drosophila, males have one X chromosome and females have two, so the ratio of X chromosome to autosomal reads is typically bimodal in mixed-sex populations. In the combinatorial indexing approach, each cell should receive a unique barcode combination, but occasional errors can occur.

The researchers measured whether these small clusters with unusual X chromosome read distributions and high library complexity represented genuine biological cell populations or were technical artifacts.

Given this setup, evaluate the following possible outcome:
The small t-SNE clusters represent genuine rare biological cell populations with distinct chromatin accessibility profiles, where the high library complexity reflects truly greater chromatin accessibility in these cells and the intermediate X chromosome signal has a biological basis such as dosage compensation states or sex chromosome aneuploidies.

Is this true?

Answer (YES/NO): NO